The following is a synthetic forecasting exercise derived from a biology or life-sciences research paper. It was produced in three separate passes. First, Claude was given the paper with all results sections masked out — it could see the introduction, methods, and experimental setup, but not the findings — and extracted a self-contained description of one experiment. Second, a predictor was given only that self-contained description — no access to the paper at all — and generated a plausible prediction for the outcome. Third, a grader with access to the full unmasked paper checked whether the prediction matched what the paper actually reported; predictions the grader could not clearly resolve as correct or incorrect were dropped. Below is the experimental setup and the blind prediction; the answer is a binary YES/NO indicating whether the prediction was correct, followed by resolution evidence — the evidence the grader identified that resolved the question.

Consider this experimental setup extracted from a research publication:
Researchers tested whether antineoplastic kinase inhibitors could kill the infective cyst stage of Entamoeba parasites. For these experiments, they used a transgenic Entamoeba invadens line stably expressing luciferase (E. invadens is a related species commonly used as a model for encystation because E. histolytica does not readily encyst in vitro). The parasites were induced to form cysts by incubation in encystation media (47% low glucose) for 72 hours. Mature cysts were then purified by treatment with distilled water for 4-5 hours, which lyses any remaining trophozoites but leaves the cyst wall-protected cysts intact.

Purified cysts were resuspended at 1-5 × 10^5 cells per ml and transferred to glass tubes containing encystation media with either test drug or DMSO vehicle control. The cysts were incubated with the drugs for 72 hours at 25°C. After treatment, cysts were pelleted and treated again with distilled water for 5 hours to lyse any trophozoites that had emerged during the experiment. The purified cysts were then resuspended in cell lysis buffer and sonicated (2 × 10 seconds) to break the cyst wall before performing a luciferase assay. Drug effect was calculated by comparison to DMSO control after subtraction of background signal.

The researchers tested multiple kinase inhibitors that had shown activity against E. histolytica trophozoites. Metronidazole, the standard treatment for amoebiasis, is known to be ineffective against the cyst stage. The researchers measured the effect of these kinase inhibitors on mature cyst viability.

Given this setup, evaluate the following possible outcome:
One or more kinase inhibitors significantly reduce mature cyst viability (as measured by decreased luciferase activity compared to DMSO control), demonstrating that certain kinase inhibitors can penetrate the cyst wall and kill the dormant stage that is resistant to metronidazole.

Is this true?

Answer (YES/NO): YES